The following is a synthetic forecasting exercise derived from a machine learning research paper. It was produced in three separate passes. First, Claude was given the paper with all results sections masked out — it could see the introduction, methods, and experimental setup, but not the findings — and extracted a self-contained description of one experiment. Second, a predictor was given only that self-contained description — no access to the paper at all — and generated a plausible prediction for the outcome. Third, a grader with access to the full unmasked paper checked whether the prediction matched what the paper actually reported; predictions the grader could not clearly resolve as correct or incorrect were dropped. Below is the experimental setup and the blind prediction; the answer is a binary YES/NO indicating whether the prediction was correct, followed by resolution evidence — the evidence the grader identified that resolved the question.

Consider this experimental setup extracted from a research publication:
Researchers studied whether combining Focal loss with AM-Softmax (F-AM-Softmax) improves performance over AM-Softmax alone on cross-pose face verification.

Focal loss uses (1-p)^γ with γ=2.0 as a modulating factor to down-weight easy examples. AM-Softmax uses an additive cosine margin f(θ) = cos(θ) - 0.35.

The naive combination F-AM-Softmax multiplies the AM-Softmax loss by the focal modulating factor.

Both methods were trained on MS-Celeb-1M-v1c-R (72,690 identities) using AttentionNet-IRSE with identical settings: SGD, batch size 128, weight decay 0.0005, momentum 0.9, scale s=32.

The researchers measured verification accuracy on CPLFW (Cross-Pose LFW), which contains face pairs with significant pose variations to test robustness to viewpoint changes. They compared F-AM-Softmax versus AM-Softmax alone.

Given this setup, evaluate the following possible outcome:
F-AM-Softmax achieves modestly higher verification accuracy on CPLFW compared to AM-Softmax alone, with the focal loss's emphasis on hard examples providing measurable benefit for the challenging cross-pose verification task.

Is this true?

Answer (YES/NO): NO